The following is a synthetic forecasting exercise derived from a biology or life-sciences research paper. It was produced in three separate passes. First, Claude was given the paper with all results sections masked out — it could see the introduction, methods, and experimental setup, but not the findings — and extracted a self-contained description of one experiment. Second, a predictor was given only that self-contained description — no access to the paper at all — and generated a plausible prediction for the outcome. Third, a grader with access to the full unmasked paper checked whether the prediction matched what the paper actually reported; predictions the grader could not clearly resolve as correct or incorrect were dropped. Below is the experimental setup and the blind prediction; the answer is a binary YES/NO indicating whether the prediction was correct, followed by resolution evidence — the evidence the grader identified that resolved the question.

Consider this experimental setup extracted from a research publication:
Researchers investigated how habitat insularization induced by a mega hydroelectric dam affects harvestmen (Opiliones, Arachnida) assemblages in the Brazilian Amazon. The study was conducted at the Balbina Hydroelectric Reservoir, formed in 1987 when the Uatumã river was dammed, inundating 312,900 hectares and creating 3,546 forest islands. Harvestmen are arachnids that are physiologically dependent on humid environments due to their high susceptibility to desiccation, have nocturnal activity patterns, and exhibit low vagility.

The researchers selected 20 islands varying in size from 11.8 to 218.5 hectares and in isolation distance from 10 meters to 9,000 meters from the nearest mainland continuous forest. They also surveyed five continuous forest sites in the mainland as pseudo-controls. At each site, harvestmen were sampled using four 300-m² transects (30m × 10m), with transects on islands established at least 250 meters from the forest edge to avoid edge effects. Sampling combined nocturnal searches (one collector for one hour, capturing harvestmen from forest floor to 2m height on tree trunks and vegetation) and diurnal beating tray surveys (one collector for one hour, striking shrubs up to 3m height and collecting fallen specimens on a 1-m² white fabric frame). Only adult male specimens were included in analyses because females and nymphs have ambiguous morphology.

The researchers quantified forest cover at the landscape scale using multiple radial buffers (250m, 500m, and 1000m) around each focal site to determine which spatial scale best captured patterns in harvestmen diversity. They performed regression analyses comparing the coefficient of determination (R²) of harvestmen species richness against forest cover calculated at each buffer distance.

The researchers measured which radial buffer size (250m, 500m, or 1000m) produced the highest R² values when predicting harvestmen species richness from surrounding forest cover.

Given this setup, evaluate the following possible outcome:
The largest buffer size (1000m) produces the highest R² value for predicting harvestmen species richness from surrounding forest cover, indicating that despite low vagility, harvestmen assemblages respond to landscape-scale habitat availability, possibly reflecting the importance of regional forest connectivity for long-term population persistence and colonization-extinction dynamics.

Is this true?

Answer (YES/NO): YES